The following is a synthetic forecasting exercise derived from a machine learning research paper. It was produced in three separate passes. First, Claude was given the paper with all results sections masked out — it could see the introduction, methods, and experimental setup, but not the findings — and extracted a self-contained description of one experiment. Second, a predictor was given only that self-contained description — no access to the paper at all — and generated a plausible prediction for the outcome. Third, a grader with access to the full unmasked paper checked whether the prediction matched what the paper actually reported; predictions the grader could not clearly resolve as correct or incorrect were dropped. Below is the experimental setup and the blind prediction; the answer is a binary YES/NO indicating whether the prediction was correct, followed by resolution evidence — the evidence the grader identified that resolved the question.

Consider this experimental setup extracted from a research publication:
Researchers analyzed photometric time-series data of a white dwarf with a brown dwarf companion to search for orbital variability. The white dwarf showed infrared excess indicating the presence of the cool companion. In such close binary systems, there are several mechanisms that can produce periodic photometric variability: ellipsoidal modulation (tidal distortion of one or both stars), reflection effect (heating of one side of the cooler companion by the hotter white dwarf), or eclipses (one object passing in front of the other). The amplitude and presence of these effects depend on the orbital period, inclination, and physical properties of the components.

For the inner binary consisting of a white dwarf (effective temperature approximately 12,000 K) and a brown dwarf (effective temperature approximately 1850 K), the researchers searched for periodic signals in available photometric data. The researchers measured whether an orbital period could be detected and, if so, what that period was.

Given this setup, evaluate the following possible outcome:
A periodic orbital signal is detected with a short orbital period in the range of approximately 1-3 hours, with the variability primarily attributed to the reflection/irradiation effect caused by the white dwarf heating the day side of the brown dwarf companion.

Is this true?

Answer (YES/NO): NO